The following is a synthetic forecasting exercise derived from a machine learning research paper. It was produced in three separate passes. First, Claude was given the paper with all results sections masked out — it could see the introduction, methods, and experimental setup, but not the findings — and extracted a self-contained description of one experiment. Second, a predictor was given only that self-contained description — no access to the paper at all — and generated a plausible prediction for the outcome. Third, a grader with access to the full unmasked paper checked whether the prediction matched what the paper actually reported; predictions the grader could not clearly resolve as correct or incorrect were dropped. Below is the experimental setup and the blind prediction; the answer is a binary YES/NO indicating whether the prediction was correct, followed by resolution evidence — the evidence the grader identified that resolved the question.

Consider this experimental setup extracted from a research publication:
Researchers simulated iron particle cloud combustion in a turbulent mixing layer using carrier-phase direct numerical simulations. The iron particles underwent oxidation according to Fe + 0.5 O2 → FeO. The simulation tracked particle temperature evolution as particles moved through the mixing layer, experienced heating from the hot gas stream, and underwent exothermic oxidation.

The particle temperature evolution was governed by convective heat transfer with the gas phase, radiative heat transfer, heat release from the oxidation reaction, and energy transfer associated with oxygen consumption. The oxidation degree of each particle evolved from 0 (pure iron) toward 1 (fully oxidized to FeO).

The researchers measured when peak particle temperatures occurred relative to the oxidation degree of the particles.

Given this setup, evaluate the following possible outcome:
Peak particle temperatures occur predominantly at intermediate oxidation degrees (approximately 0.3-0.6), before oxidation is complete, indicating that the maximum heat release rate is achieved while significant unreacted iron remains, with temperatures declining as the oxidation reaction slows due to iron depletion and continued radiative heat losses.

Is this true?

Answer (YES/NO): NO